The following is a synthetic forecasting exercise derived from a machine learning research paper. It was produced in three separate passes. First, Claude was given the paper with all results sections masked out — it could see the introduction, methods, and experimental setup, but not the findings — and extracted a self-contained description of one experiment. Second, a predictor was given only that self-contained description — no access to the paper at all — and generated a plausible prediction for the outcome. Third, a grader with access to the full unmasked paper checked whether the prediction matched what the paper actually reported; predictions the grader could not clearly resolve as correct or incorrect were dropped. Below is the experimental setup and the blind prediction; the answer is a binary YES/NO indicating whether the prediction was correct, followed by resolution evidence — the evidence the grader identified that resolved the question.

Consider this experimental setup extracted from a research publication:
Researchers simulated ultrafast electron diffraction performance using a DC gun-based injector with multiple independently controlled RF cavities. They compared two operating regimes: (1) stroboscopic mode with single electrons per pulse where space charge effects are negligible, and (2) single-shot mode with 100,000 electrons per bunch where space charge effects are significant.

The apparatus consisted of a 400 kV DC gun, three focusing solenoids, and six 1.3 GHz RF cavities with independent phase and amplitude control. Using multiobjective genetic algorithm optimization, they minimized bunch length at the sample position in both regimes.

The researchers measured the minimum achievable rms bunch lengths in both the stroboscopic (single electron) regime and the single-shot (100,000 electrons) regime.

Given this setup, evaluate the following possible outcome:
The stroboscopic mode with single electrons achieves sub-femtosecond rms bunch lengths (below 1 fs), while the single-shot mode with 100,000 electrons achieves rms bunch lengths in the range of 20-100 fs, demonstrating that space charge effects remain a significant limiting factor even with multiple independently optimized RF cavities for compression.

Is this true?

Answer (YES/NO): NO